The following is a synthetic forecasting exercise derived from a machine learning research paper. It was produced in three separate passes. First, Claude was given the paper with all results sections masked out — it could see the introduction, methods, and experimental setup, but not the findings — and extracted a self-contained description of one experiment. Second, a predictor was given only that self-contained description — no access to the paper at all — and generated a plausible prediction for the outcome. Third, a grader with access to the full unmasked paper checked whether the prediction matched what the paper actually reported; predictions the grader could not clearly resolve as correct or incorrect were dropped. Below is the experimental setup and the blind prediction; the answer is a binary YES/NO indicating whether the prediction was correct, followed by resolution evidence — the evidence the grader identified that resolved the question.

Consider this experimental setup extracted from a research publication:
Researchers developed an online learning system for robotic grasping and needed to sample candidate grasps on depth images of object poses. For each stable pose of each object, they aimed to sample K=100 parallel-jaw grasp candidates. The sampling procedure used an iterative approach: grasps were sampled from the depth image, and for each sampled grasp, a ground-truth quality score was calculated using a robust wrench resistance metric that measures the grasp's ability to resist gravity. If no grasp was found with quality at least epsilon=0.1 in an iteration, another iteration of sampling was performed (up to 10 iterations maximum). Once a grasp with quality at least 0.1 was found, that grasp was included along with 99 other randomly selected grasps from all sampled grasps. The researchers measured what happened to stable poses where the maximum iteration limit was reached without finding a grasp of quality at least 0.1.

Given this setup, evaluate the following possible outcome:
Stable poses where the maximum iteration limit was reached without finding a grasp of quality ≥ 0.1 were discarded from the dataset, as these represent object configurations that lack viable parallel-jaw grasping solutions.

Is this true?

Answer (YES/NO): YES